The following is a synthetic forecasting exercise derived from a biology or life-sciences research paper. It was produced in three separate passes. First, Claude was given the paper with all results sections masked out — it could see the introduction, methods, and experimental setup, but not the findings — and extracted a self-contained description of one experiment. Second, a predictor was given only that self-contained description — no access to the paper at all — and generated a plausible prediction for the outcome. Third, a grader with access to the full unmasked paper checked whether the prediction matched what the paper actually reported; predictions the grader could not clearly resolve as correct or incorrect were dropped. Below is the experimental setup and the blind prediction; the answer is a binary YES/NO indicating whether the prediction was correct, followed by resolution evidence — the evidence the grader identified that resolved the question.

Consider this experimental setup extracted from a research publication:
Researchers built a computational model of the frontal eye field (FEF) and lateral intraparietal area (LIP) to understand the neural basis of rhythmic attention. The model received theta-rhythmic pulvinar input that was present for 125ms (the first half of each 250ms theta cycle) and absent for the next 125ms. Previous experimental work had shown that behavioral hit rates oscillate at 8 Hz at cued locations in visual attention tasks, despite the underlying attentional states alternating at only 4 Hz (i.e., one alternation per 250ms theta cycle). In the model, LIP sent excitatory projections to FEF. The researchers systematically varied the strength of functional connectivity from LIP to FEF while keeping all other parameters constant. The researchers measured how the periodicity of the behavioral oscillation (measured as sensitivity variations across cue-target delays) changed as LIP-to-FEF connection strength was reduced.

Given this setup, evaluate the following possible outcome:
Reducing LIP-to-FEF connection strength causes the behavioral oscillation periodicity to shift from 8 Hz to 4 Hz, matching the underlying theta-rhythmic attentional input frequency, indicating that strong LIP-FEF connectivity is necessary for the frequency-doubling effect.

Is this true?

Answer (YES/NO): NO